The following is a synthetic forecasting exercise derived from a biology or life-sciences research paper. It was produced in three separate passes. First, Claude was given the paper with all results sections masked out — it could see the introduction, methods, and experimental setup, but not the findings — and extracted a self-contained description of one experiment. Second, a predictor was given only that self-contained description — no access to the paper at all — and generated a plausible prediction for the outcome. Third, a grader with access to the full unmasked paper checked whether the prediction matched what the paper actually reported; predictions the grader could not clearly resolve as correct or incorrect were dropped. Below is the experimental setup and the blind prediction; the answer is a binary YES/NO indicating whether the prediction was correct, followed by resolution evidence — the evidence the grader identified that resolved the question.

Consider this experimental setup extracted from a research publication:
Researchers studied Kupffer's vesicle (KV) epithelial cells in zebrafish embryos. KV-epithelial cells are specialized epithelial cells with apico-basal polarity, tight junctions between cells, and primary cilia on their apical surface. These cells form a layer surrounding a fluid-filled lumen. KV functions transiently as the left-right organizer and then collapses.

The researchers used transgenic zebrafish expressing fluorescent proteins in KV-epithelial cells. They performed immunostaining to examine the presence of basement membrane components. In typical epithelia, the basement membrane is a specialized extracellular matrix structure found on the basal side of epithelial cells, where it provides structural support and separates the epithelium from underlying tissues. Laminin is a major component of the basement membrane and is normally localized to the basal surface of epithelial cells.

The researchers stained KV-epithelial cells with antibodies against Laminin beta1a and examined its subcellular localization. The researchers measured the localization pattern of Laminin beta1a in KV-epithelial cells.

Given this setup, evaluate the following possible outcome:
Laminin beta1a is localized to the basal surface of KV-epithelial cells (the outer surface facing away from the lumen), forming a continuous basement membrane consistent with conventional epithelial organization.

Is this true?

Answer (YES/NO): NO